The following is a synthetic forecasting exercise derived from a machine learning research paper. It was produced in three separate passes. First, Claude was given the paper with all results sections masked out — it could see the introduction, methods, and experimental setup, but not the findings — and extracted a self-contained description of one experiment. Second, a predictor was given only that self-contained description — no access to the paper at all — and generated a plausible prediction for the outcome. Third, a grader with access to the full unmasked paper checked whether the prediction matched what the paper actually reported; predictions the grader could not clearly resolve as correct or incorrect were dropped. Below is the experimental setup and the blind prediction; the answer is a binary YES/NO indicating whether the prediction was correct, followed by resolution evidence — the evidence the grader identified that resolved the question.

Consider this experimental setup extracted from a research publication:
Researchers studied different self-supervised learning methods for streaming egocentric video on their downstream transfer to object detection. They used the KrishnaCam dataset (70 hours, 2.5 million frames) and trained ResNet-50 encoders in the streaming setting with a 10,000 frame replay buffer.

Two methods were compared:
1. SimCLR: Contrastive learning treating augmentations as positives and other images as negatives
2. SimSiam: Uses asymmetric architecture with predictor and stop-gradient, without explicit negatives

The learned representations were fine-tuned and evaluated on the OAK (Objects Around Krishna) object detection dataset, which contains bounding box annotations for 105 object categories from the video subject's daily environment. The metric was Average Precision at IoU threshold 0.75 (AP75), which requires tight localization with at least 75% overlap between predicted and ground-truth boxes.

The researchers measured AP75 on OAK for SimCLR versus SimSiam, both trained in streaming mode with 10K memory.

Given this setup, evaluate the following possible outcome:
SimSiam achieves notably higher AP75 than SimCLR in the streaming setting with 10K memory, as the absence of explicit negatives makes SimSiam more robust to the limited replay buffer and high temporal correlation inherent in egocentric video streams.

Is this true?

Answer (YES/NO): YES